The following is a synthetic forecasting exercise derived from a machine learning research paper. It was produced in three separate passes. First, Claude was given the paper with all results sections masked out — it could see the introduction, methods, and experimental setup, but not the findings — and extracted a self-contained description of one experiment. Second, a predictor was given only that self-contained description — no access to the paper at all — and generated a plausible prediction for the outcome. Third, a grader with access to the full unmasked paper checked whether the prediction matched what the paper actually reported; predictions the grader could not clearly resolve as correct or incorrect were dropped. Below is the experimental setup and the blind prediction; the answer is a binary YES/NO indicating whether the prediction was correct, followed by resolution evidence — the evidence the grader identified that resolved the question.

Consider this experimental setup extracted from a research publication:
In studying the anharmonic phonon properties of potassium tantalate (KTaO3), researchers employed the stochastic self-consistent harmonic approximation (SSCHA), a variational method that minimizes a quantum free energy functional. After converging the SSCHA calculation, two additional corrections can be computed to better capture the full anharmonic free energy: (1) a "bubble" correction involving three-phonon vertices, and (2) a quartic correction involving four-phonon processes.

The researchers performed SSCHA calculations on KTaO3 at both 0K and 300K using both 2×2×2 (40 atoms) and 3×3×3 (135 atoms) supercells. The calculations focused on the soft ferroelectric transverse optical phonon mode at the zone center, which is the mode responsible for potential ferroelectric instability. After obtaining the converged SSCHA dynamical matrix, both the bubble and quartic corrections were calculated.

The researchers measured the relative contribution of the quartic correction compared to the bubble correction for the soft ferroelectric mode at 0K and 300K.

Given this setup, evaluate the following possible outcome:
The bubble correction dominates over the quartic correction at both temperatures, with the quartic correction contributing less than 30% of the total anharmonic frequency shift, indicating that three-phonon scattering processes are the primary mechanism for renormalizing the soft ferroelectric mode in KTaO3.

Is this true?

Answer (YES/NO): NO